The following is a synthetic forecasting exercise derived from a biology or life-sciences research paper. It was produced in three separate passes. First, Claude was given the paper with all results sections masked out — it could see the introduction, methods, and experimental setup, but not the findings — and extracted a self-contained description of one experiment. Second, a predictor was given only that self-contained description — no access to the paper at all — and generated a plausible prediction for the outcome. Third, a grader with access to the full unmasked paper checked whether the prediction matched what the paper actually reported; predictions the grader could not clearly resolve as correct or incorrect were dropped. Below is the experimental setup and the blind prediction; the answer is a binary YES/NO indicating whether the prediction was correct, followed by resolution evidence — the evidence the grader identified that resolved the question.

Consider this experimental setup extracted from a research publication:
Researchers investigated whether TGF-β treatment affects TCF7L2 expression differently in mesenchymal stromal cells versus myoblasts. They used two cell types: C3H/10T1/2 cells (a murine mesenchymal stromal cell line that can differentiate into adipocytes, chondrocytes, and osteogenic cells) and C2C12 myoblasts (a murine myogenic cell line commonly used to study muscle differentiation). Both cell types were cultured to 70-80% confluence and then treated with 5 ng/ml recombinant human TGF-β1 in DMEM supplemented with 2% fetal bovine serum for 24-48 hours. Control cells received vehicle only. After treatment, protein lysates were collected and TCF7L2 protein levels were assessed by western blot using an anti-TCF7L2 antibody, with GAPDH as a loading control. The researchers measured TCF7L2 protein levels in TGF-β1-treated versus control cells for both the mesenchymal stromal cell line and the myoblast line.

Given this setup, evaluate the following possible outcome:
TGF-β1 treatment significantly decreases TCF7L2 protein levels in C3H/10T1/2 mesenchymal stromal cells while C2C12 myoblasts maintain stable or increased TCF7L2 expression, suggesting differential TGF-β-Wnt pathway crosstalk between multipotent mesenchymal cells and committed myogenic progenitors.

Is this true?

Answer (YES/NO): YES